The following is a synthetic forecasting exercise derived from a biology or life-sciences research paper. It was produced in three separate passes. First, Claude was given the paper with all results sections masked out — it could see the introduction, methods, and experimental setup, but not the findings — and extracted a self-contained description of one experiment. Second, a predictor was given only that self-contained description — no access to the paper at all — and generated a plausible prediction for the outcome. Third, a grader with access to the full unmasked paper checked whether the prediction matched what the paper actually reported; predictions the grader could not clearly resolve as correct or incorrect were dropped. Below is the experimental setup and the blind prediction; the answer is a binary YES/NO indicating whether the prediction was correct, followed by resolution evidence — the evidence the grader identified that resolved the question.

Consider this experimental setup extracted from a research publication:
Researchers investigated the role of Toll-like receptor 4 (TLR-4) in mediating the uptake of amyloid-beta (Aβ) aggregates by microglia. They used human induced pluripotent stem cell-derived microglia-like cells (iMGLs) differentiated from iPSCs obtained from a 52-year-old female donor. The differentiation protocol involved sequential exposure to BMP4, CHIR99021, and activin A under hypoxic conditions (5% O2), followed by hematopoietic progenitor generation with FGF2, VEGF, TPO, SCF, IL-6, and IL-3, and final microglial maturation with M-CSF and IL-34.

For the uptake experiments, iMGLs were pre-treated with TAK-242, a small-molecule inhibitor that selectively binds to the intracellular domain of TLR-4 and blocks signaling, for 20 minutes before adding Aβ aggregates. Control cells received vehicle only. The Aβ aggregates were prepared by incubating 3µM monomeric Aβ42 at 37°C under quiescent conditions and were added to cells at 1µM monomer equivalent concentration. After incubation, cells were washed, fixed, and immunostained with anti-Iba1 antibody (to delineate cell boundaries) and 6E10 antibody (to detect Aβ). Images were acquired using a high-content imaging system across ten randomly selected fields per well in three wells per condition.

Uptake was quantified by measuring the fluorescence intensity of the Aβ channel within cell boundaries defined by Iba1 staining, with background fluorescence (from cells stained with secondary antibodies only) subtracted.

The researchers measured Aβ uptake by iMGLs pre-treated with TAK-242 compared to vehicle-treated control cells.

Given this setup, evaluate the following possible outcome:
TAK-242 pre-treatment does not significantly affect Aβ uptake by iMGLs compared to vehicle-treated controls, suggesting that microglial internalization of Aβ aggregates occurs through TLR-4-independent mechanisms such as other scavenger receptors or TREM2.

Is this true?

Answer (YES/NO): NO